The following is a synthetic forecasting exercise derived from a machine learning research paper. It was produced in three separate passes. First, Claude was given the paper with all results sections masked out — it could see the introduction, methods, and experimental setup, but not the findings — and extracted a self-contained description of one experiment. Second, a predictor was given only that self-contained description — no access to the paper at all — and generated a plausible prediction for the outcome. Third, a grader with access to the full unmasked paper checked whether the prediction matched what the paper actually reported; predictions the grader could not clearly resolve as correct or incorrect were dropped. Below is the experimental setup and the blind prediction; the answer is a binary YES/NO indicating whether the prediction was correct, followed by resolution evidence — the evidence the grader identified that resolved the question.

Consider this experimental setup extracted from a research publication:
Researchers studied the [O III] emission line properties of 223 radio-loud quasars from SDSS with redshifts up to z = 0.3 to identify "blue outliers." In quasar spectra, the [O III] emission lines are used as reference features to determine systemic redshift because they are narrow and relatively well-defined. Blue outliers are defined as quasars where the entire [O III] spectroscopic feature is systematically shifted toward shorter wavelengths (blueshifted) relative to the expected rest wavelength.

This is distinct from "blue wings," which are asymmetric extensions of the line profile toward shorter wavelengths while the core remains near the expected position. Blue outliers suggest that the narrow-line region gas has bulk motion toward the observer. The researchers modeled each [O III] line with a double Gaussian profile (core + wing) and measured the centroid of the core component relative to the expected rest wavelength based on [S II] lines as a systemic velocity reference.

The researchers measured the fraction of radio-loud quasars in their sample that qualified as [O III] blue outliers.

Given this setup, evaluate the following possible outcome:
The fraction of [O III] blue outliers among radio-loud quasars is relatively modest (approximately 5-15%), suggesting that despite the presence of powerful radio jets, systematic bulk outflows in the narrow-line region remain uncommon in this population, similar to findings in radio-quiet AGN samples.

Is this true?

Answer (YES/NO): YES